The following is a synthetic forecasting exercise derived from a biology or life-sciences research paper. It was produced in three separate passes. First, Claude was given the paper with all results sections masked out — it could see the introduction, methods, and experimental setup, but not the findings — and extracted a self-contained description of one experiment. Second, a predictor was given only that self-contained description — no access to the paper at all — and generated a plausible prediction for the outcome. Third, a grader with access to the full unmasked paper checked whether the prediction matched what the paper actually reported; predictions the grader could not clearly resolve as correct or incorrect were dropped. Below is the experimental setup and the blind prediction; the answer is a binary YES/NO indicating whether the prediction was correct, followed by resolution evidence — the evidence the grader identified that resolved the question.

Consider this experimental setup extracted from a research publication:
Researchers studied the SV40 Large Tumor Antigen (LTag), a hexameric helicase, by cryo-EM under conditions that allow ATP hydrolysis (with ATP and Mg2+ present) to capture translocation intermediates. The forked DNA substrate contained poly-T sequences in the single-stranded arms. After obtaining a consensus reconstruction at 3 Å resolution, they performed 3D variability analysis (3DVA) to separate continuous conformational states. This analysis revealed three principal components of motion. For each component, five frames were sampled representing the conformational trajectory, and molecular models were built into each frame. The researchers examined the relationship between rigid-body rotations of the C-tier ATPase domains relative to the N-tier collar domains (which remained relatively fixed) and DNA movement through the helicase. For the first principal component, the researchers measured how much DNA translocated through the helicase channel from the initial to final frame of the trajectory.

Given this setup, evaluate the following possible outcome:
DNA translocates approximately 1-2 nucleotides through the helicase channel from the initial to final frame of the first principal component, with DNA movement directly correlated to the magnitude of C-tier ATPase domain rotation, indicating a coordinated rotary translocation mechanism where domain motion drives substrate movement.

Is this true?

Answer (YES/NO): YES